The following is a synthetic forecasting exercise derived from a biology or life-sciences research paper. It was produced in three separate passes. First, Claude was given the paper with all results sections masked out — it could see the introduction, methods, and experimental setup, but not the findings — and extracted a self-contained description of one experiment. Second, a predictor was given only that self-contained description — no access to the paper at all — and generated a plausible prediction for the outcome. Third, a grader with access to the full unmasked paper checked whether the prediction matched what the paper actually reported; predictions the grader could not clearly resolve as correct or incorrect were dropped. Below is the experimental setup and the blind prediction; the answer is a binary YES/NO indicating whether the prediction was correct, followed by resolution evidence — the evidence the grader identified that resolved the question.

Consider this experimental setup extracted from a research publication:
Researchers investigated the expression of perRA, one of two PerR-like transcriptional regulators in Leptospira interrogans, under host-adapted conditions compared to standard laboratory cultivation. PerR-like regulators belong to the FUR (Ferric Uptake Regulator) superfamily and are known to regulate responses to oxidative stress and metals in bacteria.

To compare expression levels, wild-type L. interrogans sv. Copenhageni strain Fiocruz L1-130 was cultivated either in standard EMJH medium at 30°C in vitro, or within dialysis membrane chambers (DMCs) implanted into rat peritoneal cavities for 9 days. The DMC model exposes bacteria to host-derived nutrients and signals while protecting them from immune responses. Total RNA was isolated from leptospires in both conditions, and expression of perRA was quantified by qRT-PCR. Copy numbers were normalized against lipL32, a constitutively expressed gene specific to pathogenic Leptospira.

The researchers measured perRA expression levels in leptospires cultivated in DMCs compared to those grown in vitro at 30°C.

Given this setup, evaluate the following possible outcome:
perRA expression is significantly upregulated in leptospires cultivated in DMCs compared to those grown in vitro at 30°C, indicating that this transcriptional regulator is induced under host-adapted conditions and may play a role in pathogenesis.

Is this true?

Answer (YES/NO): YES